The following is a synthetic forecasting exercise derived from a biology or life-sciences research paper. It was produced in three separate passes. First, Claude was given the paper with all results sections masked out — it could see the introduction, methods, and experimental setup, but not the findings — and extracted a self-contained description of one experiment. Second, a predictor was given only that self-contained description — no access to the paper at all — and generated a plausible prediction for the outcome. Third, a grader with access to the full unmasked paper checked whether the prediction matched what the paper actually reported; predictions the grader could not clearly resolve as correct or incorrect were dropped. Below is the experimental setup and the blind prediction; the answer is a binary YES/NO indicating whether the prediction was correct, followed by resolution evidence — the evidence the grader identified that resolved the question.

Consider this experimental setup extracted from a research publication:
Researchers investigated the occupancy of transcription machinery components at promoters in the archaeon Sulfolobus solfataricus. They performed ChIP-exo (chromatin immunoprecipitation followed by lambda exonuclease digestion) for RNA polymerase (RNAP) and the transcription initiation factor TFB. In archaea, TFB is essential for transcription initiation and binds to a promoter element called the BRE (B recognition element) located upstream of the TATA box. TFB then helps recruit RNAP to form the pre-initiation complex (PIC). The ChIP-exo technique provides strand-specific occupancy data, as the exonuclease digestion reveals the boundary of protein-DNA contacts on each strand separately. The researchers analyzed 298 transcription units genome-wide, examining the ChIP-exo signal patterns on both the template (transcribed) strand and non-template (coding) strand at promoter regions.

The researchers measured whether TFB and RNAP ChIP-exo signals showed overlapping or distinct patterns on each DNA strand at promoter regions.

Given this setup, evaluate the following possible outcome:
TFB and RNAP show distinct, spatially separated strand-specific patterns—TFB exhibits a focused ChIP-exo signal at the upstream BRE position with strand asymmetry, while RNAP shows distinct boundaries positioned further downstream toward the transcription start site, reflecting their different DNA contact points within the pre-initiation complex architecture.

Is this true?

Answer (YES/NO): NO